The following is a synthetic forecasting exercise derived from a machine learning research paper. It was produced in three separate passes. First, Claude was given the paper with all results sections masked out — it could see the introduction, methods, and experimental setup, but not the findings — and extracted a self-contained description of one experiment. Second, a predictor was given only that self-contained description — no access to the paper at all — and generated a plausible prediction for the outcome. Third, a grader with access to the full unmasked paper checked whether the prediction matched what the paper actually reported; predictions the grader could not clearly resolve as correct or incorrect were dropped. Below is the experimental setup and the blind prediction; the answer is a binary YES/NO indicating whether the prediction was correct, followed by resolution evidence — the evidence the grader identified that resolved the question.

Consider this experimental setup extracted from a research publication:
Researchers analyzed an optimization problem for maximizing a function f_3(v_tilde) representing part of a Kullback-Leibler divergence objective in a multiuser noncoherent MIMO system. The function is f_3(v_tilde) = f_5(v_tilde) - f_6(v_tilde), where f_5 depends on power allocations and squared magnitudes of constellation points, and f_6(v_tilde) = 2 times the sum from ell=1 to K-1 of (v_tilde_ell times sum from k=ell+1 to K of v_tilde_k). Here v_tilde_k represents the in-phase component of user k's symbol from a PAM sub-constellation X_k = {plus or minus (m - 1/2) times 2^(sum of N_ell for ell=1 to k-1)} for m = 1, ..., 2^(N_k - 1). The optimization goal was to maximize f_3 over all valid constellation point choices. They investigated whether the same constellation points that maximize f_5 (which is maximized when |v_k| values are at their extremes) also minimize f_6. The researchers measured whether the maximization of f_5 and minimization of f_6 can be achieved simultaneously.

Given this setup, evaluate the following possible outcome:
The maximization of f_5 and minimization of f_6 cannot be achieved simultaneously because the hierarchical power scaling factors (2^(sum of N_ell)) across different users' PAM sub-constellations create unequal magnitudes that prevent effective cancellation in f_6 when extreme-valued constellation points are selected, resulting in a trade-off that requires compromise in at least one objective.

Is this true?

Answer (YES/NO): NO